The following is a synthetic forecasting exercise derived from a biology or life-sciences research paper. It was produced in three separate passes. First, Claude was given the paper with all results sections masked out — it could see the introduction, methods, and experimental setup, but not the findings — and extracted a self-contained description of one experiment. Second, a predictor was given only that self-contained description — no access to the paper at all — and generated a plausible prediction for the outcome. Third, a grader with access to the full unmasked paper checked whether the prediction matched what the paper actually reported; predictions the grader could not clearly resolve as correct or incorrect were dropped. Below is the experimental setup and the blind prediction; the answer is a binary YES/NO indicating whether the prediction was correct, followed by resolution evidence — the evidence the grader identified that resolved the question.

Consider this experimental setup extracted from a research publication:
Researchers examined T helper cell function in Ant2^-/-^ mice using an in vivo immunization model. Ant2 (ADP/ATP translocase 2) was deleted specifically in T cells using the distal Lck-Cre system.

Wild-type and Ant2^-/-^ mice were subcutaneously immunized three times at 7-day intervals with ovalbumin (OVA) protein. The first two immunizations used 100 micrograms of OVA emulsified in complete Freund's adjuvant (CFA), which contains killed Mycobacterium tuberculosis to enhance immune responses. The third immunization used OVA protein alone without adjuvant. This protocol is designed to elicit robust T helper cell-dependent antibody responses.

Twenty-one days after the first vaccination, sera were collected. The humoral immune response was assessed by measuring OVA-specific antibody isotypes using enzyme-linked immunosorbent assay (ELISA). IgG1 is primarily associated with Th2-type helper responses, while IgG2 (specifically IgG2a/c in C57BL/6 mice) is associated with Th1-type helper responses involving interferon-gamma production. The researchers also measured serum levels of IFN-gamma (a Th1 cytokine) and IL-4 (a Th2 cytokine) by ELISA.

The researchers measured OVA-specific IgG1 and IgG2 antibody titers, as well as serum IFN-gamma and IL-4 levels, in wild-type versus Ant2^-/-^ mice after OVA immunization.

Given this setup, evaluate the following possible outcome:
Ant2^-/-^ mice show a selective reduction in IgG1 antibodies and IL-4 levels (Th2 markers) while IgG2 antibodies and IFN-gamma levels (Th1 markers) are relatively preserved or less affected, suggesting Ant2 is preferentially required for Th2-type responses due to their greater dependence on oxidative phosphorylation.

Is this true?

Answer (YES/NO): NO